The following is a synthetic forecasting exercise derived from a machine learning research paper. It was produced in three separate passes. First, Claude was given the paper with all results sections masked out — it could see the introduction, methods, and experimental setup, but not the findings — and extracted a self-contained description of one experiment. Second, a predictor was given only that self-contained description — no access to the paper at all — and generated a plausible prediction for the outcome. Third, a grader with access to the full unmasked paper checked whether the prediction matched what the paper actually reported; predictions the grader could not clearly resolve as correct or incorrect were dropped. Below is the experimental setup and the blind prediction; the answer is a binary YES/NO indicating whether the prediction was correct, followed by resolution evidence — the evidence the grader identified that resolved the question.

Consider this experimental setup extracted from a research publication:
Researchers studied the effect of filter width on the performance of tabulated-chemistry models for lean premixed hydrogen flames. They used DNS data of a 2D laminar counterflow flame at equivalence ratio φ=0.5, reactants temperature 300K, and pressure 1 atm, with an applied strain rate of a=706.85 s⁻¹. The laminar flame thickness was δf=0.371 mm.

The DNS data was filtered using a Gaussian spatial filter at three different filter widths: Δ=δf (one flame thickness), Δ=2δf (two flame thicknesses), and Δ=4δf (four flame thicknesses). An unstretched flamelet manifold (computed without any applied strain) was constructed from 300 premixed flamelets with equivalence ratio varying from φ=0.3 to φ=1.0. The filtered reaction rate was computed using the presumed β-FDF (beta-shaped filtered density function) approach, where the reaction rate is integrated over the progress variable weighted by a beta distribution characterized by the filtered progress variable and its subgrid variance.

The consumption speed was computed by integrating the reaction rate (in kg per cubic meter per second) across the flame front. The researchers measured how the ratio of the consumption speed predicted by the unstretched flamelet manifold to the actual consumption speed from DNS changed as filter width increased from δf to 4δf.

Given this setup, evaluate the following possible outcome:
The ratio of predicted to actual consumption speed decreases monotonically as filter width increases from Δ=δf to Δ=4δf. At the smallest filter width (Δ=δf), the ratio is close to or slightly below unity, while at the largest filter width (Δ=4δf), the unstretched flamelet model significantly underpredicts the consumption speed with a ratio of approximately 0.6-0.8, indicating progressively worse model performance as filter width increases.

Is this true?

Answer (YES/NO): NO